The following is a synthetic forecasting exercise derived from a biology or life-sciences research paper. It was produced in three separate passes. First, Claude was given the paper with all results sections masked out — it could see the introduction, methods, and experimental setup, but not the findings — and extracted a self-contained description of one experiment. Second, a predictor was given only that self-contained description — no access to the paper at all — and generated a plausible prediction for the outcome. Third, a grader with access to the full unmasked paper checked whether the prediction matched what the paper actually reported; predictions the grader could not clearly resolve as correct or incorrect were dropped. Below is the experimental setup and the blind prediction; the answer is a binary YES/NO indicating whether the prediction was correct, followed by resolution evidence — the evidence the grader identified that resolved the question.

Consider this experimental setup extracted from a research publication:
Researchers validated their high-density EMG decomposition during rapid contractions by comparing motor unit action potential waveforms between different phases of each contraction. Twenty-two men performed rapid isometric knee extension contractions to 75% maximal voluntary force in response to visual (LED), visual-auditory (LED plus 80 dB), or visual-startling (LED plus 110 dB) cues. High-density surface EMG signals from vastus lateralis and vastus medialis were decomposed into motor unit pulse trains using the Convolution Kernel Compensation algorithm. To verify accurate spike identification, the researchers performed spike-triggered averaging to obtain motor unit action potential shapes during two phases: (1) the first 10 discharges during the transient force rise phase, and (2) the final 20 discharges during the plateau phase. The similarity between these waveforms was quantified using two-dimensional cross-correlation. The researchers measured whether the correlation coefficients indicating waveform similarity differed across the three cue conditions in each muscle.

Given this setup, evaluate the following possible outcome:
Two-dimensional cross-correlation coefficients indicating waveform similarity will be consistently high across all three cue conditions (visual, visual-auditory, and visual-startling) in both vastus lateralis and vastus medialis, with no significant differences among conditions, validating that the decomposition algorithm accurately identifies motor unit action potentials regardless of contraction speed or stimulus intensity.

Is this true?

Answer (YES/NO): YES